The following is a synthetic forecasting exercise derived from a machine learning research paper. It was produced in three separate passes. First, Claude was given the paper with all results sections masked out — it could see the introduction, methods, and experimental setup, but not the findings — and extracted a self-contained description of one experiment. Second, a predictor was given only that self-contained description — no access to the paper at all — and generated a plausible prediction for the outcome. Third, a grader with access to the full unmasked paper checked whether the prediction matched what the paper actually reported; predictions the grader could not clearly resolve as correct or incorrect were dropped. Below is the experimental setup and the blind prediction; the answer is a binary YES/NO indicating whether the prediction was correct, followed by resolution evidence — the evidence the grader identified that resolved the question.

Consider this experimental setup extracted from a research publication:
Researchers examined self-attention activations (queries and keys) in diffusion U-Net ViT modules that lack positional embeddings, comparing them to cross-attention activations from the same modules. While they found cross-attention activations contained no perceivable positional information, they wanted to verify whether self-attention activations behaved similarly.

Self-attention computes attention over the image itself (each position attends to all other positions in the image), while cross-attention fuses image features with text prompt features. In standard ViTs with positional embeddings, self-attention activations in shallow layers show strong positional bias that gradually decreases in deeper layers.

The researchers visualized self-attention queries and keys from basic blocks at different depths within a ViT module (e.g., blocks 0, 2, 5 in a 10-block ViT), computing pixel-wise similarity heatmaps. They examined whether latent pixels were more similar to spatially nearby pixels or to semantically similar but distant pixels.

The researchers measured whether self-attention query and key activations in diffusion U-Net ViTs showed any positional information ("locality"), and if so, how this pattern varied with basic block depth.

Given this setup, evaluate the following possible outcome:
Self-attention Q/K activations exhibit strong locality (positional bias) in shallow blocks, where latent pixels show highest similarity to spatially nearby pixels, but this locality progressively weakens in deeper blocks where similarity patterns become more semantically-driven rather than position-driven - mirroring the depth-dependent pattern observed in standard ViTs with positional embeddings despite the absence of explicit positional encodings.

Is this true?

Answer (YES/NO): NO